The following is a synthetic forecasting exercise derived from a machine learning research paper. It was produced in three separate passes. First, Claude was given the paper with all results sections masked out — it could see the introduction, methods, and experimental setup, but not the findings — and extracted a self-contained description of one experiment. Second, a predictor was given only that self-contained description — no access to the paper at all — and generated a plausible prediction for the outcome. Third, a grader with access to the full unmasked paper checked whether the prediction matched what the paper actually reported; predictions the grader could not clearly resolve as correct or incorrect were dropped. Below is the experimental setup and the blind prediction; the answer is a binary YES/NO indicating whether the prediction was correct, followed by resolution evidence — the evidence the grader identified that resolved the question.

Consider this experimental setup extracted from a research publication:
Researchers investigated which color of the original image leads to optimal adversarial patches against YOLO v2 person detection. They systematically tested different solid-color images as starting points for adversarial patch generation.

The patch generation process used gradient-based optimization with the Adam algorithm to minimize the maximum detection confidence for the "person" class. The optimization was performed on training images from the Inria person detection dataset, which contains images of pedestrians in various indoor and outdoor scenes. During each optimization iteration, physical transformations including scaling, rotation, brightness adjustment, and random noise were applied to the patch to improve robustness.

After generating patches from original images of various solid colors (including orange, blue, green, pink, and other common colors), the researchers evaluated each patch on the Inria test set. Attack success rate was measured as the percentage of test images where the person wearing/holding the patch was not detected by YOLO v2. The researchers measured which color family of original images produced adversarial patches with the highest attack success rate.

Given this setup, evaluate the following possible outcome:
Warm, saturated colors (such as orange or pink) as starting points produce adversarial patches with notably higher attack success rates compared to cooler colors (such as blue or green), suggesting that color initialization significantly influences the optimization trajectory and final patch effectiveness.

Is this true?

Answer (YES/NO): YES